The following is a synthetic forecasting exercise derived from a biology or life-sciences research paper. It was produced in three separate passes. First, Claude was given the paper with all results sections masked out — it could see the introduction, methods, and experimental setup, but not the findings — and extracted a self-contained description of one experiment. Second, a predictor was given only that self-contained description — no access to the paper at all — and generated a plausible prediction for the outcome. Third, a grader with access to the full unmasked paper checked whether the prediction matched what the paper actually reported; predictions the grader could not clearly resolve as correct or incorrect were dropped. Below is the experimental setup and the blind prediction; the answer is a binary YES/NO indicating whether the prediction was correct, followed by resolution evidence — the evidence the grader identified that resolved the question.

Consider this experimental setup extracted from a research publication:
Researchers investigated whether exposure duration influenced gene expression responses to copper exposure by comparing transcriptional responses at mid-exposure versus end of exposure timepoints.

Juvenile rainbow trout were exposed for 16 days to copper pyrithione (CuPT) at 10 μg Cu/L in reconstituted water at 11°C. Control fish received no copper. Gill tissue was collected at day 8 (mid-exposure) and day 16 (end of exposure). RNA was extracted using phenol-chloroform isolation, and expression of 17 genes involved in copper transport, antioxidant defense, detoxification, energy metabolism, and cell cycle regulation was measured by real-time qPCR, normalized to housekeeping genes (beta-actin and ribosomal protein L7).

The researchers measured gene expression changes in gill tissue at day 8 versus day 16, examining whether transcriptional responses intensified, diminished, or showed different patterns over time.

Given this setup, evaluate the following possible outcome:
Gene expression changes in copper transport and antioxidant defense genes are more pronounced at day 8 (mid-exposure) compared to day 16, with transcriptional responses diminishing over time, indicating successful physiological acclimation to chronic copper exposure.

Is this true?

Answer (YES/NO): YES